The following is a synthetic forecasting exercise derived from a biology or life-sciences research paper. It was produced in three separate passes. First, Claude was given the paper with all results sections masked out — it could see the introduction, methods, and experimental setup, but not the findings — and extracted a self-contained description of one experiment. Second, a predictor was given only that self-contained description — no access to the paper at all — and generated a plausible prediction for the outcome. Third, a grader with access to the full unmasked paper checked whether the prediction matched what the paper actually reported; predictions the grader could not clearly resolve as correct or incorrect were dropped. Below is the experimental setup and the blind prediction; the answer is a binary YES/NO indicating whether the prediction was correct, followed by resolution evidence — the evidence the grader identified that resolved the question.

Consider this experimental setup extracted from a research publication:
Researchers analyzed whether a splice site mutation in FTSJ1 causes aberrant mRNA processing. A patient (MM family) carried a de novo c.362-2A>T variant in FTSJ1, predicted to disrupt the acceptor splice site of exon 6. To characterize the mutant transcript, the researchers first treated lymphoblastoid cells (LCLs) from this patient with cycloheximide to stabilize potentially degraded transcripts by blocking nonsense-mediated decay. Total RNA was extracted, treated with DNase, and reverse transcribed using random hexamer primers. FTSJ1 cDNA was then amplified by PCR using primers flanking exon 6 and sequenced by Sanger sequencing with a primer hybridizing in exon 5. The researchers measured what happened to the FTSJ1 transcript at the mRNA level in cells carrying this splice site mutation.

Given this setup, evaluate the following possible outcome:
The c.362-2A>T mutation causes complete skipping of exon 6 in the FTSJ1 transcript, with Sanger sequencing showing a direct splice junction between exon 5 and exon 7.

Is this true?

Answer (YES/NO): YES